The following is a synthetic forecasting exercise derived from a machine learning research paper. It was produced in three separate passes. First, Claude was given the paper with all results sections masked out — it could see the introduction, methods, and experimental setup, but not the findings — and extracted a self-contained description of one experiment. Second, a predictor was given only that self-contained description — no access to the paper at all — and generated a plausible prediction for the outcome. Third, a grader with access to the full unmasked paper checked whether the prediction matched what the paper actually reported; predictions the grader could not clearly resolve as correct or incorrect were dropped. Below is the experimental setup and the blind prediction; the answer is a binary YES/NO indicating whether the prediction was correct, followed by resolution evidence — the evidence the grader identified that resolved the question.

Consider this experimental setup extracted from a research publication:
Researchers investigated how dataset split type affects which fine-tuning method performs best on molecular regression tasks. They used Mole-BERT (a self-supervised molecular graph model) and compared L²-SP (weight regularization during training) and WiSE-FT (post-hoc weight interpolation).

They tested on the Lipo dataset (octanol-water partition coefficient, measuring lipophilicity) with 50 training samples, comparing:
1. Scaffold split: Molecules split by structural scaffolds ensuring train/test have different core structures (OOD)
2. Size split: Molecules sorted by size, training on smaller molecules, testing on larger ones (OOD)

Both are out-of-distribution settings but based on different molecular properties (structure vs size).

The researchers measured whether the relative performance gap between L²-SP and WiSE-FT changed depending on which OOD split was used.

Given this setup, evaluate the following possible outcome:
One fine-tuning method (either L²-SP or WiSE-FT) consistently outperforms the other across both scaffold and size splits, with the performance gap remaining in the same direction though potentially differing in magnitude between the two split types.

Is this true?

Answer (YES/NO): YES